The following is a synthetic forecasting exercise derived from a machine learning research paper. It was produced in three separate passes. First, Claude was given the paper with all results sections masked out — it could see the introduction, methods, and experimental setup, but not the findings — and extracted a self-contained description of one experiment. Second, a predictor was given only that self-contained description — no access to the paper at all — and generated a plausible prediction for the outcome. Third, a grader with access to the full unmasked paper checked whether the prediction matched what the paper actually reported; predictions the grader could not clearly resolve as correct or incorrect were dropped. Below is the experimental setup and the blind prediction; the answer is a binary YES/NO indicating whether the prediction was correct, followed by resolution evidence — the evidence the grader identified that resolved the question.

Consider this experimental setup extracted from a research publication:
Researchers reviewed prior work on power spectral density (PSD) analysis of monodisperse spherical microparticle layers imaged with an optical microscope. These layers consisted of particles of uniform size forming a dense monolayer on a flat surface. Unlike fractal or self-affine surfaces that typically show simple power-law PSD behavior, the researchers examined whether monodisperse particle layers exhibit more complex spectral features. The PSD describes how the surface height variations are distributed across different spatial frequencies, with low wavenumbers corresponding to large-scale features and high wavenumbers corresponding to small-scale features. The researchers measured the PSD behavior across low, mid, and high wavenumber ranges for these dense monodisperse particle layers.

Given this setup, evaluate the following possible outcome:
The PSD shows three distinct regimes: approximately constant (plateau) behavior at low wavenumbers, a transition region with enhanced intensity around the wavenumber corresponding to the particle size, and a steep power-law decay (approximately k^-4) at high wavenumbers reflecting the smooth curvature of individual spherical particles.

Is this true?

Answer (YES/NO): NO